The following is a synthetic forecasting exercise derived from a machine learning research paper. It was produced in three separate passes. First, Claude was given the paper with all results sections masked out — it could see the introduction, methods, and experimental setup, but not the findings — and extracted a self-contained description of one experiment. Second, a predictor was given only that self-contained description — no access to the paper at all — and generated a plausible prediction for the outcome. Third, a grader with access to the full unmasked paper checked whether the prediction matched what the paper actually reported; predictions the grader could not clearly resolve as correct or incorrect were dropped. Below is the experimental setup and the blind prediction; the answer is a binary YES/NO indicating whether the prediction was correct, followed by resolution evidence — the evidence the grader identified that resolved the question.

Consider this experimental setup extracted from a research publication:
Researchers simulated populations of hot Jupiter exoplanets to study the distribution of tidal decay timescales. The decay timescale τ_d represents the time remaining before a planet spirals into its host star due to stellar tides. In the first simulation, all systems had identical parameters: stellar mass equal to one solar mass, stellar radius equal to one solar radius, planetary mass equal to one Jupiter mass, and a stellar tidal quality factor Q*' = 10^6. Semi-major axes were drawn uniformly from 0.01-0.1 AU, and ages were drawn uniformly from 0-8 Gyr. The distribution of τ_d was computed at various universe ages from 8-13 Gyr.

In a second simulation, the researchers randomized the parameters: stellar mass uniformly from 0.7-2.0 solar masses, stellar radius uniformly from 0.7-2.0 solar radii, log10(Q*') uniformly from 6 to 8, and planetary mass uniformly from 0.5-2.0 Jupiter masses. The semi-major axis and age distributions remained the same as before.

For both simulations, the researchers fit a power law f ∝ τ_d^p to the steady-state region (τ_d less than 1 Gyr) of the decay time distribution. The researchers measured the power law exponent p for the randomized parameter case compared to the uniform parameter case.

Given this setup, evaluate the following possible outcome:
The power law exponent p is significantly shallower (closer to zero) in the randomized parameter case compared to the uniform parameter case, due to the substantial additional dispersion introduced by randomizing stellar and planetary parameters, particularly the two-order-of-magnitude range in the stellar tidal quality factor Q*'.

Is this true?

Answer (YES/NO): NO